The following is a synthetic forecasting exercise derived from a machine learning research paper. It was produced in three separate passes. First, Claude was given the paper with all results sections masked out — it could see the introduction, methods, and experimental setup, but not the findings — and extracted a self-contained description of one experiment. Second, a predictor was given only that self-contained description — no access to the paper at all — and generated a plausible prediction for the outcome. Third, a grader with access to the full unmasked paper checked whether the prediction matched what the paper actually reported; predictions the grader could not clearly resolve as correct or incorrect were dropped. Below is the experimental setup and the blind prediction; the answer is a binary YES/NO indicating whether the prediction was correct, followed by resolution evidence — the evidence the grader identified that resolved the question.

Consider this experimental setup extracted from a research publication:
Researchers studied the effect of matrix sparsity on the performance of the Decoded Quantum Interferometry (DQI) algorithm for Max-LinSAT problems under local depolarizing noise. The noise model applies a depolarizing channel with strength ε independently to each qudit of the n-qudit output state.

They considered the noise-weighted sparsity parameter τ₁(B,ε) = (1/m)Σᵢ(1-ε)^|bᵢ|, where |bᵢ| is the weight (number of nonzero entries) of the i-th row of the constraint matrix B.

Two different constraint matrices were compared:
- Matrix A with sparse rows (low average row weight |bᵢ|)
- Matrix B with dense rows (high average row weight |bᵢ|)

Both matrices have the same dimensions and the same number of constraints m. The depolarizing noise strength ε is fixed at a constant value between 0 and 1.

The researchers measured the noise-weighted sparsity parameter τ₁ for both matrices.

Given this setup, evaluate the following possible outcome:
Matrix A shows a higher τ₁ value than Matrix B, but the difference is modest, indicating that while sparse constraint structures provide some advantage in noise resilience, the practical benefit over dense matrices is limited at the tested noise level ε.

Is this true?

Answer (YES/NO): NO